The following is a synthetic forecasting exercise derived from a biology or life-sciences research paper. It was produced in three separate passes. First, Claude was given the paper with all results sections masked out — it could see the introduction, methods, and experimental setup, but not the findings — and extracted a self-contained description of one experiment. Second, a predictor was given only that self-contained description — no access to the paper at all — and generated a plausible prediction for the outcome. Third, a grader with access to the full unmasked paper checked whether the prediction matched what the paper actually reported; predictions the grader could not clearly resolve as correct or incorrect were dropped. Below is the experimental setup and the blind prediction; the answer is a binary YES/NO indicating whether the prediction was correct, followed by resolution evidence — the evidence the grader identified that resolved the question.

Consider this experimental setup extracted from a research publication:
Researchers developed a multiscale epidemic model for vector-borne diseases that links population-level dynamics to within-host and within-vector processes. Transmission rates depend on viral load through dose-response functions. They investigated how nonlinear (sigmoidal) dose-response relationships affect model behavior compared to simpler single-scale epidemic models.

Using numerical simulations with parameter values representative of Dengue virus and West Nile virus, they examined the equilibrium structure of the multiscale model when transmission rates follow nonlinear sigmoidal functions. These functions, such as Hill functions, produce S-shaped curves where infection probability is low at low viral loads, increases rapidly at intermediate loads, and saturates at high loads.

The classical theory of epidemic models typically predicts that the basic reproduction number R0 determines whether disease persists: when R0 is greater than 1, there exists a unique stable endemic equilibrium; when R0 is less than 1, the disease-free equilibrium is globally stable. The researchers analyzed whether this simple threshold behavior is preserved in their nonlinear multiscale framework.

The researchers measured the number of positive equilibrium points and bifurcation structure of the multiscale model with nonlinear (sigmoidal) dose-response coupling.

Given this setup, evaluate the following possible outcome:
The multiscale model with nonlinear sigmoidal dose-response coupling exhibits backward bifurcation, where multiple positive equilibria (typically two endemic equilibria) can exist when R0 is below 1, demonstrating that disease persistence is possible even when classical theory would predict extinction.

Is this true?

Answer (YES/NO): NO